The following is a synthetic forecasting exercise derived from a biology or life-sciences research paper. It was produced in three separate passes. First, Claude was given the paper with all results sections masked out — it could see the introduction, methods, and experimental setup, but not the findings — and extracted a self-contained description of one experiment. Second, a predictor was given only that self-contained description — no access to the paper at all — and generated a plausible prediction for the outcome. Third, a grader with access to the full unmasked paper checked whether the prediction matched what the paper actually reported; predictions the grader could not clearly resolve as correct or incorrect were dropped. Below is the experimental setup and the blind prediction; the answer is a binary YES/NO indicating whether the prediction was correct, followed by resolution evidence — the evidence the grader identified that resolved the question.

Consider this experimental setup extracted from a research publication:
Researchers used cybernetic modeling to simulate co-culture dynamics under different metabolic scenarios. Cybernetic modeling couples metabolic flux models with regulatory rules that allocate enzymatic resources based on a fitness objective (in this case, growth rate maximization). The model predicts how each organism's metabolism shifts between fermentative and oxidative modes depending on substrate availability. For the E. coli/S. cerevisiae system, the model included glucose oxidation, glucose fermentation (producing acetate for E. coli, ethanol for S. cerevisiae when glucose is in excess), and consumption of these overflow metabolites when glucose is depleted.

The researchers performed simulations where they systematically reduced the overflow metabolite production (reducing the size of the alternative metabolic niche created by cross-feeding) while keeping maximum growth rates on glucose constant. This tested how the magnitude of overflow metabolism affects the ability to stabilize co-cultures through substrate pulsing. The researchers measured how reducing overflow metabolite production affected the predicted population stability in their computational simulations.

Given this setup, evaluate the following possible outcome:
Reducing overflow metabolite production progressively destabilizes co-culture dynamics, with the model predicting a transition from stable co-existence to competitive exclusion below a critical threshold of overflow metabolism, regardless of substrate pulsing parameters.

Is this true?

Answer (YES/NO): NO